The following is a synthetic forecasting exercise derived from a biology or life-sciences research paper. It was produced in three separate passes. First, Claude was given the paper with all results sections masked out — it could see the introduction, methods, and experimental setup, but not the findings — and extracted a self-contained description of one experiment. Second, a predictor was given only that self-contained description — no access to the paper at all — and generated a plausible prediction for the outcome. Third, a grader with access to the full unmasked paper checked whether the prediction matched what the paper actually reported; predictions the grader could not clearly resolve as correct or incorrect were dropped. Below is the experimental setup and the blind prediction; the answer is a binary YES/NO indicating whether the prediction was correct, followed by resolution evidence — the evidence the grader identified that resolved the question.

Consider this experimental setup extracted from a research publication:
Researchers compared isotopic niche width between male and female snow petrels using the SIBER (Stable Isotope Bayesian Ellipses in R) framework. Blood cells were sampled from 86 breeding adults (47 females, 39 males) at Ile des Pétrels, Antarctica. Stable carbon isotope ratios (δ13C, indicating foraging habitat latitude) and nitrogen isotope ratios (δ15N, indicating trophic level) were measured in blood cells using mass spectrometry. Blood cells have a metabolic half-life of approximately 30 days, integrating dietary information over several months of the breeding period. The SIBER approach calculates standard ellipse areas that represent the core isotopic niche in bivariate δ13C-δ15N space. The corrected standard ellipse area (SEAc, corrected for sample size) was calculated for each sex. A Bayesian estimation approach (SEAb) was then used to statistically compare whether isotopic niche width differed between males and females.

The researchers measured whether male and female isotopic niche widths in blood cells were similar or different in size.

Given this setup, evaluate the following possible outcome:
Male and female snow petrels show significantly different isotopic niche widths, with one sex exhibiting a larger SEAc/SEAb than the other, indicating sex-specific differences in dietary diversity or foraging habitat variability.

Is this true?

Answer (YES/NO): NO